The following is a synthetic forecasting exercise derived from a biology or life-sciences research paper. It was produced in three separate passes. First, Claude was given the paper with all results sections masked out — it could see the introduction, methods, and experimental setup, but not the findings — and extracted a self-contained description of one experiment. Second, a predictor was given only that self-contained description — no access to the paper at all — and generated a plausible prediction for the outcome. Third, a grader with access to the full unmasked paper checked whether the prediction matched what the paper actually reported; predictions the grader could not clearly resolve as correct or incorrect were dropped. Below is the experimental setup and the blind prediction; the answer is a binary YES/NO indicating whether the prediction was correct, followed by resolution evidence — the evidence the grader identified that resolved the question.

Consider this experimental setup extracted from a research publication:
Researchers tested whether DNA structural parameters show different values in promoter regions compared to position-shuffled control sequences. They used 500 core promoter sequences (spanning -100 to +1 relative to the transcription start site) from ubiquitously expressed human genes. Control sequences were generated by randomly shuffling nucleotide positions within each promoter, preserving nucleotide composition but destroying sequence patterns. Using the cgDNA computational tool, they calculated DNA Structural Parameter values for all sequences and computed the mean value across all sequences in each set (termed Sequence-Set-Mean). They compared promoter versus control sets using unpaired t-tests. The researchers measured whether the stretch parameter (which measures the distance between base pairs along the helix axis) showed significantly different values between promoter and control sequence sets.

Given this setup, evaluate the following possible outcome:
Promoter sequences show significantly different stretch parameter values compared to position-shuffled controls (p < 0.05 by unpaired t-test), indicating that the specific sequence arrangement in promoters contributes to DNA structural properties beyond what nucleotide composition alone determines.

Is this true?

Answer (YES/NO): YES